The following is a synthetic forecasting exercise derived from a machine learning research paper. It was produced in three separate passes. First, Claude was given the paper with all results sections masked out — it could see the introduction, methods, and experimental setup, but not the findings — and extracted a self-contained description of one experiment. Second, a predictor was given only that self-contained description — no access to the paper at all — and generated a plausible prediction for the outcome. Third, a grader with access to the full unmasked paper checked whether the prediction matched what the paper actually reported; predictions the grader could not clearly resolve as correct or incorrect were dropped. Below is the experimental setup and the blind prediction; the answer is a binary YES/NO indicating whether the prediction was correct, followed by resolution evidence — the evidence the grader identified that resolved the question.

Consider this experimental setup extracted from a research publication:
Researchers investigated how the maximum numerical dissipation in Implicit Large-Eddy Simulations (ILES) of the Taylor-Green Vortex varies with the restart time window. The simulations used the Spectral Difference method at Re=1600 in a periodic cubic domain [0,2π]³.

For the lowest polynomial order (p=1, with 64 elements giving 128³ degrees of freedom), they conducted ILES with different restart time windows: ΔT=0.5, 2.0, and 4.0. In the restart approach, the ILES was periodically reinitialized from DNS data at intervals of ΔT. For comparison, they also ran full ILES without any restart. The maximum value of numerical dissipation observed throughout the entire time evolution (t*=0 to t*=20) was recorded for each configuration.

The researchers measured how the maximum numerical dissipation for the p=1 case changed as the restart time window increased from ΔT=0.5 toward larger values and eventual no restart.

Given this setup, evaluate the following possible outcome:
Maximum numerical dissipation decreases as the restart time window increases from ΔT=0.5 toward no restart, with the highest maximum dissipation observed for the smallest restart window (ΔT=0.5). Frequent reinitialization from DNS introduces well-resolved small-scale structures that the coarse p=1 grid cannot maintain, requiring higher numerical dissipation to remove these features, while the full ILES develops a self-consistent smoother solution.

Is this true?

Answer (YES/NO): YES